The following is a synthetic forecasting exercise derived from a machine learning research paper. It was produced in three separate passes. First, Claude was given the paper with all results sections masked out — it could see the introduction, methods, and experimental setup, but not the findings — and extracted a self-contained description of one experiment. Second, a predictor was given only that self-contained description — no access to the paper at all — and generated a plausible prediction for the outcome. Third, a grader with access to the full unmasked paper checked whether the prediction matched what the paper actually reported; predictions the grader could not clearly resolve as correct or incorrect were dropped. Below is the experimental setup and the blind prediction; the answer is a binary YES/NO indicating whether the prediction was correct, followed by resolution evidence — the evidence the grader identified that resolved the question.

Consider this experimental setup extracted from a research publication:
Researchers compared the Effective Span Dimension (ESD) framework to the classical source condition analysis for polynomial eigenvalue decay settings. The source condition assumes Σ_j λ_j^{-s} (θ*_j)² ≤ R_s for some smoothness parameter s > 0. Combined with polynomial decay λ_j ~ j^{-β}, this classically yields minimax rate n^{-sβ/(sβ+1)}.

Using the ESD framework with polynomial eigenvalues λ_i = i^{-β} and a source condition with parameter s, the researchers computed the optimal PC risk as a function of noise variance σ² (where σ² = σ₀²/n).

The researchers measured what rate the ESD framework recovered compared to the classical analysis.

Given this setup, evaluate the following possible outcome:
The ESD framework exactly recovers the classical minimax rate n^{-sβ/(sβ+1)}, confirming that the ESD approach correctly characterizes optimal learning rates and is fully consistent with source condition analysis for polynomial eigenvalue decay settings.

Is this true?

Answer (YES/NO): YES